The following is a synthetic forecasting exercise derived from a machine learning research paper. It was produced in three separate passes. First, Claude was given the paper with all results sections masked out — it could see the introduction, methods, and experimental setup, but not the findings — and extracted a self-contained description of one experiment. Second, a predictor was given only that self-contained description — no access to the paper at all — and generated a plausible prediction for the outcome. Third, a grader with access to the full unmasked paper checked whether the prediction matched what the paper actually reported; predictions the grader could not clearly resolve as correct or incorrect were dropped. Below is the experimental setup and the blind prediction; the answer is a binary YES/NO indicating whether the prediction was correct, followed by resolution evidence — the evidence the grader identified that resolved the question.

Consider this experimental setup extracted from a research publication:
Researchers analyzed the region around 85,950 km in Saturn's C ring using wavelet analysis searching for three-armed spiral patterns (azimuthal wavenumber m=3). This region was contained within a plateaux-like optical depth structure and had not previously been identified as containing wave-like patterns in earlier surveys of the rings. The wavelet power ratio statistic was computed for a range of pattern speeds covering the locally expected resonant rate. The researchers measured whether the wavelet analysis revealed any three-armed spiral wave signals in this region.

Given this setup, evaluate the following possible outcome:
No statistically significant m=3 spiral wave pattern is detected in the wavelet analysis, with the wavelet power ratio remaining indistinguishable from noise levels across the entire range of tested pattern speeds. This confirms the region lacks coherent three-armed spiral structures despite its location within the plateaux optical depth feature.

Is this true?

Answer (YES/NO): NO